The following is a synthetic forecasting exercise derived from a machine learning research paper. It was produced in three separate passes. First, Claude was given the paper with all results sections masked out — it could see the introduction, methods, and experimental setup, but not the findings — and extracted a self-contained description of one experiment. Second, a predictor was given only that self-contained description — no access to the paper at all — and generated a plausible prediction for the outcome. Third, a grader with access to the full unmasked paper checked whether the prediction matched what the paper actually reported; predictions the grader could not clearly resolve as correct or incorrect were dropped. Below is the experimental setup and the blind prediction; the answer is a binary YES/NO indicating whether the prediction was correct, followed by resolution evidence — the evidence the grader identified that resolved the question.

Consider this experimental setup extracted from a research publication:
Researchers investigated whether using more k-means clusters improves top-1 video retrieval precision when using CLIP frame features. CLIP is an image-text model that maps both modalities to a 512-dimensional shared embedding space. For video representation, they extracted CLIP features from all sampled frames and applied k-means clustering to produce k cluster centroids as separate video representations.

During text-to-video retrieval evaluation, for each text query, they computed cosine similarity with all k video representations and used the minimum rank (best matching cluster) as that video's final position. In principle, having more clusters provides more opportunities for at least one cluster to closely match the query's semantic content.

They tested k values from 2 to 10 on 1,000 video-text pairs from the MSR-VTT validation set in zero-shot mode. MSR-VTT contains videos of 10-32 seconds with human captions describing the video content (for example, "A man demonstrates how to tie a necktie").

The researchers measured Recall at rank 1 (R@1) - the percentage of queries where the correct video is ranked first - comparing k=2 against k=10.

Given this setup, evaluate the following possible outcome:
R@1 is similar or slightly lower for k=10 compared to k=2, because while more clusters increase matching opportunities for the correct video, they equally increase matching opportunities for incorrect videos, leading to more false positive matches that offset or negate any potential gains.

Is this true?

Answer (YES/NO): YES